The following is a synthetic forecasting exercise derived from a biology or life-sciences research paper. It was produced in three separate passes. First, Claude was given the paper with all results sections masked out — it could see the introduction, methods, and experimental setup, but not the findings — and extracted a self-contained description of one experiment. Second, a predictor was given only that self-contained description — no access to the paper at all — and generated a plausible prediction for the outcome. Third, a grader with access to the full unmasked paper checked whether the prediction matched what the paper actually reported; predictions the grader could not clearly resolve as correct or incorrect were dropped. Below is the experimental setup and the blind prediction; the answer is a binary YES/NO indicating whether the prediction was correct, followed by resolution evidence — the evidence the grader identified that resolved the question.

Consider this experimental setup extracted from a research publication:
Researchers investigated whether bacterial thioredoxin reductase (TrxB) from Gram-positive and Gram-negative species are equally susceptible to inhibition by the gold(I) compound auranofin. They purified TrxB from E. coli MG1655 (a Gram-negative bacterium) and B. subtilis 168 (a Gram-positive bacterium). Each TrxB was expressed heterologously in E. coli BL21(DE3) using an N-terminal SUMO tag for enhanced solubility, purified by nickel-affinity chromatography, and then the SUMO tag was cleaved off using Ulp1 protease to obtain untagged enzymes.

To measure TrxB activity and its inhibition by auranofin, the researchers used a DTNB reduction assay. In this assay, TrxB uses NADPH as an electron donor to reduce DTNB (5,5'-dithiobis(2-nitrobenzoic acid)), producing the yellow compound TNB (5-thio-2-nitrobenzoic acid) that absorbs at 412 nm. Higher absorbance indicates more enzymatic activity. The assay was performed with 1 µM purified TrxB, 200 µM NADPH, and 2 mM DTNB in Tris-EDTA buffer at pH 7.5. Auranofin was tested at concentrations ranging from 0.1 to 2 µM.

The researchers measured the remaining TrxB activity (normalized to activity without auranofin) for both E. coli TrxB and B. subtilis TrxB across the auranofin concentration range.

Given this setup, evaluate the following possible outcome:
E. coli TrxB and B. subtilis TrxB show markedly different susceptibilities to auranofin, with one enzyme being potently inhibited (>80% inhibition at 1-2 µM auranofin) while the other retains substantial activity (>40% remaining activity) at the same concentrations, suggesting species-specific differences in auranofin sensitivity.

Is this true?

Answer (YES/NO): NO